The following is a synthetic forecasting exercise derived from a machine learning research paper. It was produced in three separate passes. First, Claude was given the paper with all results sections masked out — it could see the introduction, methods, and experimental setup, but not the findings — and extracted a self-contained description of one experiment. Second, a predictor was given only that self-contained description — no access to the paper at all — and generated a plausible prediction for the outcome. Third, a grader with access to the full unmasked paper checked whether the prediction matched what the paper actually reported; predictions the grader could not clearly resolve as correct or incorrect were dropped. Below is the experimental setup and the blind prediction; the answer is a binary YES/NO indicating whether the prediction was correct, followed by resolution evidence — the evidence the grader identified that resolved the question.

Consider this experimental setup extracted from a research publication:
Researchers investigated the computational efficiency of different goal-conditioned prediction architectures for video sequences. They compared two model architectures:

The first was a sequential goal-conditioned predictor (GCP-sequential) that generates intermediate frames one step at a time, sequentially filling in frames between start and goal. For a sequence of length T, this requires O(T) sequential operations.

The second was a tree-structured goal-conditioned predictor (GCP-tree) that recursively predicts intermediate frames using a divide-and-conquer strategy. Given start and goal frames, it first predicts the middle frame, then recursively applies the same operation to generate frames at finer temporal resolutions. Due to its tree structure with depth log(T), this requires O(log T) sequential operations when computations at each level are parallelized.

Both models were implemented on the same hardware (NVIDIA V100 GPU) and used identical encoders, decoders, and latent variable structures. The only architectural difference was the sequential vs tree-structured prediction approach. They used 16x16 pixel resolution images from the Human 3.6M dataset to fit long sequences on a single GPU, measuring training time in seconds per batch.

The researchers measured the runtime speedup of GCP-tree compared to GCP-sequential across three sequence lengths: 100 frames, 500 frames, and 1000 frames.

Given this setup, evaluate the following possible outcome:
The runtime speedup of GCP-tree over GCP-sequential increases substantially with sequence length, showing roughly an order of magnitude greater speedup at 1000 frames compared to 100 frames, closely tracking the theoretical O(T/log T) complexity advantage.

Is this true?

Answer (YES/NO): NO